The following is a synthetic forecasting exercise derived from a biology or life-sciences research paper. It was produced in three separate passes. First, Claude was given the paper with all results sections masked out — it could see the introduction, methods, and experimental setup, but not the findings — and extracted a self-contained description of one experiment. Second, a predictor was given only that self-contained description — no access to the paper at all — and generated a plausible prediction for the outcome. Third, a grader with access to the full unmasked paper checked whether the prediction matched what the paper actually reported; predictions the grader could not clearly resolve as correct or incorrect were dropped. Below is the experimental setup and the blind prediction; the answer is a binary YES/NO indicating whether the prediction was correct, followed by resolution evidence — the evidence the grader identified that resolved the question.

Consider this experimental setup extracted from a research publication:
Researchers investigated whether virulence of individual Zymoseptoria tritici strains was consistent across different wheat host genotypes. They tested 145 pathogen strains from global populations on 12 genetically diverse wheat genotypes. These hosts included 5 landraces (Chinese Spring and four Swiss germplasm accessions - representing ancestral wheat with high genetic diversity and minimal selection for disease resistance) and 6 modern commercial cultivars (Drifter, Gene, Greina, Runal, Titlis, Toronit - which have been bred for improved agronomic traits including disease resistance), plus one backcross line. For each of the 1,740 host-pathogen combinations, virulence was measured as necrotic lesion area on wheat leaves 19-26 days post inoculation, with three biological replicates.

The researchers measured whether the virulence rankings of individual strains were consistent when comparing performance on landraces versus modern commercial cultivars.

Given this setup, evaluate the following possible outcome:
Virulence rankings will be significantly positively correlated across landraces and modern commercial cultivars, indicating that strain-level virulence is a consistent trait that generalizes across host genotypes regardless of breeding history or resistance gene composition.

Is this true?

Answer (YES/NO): NO